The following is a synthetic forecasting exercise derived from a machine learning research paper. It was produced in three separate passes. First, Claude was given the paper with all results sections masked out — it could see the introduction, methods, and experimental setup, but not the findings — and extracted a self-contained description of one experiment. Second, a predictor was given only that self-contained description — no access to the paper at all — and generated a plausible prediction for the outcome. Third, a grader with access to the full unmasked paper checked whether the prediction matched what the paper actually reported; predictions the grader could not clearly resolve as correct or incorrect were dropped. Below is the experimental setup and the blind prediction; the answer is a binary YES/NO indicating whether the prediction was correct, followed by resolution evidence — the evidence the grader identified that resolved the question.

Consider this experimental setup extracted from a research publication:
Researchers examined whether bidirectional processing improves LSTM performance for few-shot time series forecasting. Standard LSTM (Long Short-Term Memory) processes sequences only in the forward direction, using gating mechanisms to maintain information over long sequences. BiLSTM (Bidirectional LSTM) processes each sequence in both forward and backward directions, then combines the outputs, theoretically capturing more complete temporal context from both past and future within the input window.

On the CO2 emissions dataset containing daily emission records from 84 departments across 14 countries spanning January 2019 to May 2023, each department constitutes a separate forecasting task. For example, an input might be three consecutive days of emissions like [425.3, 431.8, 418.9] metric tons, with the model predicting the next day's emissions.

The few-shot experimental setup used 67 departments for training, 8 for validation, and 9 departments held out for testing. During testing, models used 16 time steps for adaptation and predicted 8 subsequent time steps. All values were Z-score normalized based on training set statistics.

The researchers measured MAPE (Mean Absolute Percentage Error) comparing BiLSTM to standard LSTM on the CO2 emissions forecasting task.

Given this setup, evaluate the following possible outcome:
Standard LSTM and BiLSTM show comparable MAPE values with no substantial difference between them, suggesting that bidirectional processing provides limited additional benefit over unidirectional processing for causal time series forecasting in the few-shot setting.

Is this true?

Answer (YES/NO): NO